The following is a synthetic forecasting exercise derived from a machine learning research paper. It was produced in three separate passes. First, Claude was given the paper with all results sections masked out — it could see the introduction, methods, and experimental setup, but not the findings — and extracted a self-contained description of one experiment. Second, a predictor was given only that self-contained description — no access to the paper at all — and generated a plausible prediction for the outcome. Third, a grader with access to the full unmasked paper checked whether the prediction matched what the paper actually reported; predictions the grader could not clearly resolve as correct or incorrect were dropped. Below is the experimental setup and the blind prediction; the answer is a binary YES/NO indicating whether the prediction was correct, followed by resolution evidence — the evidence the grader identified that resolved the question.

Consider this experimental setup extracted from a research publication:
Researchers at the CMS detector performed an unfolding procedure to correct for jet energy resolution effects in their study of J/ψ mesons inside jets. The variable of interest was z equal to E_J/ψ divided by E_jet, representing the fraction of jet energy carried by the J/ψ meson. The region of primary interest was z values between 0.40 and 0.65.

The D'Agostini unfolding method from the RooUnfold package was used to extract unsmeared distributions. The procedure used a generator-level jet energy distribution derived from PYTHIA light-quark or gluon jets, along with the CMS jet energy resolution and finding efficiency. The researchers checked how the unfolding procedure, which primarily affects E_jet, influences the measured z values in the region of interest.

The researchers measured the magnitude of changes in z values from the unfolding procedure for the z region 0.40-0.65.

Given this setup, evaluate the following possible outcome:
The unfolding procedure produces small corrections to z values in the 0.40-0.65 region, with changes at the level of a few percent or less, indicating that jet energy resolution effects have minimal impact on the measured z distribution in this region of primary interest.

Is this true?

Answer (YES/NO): YES